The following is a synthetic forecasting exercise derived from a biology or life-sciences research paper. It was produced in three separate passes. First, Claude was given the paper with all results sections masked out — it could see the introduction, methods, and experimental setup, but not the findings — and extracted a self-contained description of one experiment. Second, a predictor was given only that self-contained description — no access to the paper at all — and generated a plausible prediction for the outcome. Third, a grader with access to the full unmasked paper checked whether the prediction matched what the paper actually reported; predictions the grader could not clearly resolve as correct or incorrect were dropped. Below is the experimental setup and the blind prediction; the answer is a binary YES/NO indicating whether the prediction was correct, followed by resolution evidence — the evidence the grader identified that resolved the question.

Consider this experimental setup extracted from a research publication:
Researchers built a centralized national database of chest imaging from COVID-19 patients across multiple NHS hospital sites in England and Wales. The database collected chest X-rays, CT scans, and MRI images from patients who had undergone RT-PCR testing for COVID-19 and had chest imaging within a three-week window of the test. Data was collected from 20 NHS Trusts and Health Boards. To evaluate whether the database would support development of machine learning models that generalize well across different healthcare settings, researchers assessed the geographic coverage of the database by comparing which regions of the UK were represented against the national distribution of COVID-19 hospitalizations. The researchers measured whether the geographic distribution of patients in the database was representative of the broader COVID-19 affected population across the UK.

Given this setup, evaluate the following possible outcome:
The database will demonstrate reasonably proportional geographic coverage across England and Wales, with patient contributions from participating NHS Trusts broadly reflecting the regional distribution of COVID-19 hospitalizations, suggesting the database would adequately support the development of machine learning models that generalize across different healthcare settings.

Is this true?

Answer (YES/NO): NO